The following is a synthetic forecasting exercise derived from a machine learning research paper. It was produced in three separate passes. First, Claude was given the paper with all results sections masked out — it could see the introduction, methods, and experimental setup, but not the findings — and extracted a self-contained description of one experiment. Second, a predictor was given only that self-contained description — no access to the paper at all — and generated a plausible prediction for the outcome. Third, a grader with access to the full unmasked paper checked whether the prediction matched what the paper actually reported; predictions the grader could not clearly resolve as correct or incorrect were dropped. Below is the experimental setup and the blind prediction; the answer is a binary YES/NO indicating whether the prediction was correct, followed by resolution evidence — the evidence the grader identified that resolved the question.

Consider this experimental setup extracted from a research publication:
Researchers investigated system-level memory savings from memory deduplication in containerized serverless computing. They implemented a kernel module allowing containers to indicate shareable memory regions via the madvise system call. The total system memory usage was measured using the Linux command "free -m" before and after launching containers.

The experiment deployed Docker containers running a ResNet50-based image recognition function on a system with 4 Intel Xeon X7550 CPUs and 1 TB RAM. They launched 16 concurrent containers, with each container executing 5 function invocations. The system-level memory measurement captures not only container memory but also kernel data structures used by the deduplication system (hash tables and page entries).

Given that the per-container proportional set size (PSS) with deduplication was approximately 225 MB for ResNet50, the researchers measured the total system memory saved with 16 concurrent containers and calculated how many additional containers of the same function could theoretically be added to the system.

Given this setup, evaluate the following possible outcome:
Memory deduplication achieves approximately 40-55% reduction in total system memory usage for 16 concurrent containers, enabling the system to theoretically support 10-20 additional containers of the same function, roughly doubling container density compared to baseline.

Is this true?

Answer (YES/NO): NO